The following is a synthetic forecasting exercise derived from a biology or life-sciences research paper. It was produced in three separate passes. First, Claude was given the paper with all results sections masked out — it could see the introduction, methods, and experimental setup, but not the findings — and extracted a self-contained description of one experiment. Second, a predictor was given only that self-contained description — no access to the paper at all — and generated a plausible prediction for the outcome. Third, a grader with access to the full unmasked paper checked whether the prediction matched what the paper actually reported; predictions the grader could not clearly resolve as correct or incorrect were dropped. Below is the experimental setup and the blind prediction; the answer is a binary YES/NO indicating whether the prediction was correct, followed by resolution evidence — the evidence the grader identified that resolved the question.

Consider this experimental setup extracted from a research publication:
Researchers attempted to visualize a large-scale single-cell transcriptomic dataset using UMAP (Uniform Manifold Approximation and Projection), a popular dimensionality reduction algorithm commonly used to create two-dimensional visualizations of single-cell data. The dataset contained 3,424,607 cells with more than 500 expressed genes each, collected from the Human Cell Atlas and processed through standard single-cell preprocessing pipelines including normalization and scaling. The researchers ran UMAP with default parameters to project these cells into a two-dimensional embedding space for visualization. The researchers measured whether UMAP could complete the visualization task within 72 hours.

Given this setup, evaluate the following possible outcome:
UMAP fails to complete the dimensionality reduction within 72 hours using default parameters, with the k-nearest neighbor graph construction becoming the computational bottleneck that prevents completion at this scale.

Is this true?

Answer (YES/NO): NO